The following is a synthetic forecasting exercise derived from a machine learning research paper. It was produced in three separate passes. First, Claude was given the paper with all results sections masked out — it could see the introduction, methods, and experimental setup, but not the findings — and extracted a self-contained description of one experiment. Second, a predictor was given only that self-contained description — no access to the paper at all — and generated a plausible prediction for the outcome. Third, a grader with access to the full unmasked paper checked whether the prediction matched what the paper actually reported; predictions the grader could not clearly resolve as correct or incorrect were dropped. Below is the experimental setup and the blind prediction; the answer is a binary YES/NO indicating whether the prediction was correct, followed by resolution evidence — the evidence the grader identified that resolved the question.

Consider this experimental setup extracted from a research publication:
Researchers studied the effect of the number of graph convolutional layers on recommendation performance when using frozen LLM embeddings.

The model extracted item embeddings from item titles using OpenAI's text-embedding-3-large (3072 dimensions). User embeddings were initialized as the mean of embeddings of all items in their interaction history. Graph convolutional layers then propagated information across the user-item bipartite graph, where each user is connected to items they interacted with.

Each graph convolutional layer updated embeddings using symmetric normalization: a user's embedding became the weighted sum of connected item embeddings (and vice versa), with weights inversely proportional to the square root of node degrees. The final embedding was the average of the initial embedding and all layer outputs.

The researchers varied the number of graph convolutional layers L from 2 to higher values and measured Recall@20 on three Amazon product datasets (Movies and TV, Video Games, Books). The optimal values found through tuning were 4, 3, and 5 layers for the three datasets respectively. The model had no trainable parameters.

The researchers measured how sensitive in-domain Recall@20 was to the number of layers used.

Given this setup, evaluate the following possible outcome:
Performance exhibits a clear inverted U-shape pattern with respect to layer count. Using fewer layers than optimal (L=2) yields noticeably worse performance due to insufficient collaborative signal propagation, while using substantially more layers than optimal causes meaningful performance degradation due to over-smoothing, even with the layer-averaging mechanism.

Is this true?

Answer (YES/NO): NO